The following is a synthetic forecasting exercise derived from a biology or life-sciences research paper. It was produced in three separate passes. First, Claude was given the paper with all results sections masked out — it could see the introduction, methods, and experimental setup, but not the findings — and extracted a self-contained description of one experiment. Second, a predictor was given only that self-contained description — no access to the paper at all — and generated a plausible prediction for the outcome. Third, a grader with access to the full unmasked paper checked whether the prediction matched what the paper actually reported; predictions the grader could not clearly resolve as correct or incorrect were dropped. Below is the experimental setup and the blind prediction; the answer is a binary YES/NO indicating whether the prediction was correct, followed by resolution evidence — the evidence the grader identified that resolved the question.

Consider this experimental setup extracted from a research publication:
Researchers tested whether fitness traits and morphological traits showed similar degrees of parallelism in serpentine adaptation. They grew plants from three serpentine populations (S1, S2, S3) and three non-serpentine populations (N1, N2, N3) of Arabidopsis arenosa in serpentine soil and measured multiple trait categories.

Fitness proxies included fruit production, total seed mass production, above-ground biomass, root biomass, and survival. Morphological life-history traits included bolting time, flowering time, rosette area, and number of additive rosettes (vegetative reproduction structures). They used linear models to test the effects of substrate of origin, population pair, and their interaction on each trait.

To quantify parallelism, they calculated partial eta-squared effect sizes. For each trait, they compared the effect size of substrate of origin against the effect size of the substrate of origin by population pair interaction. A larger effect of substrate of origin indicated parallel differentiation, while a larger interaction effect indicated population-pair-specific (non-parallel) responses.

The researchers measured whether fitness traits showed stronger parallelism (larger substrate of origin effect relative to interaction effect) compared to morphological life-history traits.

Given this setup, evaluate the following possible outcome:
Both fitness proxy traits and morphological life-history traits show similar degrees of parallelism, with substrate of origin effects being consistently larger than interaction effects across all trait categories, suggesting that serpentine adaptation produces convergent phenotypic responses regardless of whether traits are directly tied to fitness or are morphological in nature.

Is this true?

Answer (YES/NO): NO